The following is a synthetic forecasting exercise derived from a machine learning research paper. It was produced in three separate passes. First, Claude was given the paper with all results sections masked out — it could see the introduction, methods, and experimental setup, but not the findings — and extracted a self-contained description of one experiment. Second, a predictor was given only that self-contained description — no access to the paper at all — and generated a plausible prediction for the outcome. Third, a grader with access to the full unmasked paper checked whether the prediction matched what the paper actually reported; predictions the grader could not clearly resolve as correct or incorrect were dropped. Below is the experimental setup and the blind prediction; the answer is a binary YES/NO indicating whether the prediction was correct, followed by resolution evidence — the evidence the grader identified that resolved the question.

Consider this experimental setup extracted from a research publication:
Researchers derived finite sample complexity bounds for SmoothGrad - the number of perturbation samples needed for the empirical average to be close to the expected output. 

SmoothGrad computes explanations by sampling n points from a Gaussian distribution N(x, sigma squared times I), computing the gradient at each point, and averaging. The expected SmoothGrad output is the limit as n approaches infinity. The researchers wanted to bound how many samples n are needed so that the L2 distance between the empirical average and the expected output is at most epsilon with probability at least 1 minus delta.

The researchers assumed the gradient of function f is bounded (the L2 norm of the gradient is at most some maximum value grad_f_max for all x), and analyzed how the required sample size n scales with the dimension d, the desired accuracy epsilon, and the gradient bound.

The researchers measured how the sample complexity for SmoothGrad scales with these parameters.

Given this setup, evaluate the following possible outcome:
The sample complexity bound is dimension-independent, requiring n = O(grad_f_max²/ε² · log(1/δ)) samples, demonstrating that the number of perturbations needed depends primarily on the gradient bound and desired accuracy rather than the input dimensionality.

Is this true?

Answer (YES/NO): NO